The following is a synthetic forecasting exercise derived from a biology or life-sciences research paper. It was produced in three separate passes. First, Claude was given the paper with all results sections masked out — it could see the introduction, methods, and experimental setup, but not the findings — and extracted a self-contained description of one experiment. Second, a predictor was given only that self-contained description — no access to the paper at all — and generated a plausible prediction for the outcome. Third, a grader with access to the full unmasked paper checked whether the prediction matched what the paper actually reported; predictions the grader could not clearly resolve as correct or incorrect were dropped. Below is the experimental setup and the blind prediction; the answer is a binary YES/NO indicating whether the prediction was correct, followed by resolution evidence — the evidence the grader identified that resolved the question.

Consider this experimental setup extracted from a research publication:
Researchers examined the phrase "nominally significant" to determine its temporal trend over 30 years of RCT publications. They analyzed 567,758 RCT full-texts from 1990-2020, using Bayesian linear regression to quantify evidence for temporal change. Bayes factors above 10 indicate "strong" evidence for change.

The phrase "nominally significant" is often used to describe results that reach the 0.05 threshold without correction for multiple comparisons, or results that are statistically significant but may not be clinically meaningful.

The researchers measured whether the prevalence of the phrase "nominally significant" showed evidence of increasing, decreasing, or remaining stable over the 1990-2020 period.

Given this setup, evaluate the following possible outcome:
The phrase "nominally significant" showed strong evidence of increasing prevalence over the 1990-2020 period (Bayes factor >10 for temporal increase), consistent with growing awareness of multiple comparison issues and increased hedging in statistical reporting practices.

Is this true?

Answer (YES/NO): YES